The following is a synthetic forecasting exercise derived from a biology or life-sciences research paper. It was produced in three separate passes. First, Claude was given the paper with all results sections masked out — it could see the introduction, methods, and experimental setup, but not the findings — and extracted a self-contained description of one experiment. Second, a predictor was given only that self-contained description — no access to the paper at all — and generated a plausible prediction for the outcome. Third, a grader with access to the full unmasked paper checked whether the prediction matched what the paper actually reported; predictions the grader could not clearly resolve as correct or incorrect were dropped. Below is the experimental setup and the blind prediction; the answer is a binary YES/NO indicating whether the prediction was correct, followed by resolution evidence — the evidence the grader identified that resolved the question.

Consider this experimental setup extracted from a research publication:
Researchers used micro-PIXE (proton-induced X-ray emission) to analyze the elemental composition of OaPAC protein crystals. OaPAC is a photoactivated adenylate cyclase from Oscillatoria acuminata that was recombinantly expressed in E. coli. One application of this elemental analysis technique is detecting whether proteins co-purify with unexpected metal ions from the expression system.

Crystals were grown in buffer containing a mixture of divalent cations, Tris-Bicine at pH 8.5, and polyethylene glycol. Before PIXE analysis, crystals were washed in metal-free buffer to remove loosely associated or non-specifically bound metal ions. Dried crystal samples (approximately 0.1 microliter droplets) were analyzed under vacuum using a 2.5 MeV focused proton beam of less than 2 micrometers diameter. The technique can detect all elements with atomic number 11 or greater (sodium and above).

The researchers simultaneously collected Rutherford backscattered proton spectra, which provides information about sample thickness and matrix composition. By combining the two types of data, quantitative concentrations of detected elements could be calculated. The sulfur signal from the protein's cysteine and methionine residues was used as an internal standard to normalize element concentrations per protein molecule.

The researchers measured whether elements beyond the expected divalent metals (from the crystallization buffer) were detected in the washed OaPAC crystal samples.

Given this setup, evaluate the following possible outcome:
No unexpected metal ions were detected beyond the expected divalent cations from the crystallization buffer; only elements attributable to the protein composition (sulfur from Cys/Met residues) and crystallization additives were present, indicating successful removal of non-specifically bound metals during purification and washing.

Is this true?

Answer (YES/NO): YES